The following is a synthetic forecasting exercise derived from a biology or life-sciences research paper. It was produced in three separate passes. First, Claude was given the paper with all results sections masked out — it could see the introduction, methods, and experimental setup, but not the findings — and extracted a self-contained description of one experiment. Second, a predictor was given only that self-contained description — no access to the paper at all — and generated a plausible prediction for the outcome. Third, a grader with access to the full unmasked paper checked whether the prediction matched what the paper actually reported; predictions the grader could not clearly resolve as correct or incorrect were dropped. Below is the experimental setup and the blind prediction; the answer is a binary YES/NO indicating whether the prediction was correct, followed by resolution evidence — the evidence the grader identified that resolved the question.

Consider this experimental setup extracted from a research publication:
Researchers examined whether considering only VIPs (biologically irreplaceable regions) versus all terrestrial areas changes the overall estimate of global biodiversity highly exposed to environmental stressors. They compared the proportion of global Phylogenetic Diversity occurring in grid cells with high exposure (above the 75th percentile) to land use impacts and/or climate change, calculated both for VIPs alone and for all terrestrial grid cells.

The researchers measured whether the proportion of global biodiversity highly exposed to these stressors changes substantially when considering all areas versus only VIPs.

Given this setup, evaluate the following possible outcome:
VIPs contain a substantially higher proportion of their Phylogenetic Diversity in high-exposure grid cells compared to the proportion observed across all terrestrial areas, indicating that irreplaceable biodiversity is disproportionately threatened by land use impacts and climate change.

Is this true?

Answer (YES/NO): NO